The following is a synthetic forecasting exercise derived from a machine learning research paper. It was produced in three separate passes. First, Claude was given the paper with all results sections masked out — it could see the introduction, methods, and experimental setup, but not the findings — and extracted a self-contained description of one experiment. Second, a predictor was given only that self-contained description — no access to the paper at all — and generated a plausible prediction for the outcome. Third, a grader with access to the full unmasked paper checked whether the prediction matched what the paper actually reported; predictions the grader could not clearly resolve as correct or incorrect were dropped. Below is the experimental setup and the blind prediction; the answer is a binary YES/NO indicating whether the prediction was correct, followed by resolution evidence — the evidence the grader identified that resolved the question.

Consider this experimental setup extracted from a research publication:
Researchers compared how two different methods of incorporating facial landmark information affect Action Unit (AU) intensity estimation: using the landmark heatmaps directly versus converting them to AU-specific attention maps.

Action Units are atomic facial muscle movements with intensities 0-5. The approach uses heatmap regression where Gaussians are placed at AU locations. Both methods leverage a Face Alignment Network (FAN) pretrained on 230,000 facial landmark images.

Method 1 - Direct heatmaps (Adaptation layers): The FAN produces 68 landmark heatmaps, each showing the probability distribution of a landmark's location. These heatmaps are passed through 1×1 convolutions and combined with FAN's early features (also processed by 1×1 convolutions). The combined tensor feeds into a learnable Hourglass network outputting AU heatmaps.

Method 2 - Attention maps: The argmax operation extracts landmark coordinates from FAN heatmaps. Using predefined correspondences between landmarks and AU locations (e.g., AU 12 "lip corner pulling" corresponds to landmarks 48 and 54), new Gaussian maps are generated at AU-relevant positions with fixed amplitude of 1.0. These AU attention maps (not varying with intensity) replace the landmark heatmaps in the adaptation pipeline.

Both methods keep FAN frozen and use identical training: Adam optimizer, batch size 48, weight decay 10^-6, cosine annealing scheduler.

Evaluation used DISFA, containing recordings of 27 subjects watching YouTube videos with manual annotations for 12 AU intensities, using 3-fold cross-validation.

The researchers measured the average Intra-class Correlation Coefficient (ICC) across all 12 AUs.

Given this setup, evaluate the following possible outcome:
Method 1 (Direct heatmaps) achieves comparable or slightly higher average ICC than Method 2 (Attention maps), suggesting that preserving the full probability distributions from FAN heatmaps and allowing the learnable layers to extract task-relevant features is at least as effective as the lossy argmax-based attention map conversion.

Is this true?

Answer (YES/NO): YES